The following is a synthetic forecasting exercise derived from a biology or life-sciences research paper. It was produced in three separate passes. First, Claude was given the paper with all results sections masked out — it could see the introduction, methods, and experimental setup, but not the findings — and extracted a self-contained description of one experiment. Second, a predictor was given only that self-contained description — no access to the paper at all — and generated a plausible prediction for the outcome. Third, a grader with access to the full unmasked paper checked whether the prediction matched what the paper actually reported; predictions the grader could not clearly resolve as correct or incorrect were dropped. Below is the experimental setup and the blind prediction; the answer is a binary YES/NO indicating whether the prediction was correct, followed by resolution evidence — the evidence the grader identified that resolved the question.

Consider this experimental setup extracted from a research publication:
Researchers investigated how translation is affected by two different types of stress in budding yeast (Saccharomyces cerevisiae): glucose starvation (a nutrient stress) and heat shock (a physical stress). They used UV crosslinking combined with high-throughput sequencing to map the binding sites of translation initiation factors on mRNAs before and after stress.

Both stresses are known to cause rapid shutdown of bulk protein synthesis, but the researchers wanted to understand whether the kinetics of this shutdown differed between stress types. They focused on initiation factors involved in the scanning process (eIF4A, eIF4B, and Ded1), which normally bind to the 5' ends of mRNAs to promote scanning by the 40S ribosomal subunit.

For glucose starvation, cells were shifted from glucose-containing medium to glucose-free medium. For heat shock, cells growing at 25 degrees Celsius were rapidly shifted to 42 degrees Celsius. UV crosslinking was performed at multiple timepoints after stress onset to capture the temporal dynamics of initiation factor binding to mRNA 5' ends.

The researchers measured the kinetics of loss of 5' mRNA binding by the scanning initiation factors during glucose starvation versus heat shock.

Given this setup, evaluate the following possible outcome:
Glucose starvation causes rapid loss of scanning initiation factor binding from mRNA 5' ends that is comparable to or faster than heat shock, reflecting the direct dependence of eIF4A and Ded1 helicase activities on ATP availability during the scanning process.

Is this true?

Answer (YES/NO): YES